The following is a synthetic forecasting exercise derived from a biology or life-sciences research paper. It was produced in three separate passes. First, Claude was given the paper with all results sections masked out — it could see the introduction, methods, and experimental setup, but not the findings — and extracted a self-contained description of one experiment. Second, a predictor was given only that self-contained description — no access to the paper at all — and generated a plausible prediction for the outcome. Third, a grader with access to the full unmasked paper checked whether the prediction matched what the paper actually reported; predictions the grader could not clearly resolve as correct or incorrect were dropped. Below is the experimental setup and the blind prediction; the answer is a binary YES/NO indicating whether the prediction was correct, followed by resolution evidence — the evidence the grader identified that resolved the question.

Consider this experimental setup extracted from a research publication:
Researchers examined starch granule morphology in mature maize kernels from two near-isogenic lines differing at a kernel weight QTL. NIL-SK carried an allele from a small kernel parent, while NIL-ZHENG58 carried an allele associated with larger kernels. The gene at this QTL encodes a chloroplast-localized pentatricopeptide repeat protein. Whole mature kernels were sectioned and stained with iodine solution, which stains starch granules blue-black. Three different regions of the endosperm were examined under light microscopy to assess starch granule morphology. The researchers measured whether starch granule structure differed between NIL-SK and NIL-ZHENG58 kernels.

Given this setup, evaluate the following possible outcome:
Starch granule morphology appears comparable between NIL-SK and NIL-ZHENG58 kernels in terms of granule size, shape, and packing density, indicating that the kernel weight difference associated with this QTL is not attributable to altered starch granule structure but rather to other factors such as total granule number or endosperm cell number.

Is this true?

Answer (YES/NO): YES